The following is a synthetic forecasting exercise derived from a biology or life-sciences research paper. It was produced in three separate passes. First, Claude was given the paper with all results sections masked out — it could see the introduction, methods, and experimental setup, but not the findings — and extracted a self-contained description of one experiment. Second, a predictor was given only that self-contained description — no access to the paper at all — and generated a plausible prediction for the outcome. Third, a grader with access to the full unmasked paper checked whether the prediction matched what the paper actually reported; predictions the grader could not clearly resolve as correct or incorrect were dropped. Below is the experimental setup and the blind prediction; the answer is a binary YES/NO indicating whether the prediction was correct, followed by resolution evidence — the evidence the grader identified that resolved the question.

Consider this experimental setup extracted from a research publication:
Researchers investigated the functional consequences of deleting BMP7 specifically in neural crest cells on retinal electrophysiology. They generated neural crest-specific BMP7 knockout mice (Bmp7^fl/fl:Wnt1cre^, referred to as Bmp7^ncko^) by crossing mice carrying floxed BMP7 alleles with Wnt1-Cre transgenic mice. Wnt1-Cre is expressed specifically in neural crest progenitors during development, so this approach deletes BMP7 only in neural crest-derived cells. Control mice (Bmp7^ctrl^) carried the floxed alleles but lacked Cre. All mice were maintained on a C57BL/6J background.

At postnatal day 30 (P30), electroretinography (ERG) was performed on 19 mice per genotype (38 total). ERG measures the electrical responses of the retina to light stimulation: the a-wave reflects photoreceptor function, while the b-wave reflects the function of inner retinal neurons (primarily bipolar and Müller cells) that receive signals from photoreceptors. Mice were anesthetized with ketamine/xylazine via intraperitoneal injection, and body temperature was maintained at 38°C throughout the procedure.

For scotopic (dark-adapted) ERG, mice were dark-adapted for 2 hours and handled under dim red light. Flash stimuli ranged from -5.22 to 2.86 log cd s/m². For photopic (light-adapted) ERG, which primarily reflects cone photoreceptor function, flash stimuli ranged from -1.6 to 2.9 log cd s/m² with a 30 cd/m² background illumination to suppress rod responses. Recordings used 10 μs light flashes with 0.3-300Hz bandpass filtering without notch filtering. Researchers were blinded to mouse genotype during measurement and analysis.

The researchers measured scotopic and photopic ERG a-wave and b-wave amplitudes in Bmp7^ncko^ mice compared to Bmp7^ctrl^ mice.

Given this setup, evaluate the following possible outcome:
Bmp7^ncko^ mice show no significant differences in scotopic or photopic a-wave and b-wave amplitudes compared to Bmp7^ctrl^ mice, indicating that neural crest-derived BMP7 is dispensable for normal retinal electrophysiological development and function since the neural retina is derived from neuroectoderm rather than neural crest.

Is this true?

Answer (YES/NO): NO